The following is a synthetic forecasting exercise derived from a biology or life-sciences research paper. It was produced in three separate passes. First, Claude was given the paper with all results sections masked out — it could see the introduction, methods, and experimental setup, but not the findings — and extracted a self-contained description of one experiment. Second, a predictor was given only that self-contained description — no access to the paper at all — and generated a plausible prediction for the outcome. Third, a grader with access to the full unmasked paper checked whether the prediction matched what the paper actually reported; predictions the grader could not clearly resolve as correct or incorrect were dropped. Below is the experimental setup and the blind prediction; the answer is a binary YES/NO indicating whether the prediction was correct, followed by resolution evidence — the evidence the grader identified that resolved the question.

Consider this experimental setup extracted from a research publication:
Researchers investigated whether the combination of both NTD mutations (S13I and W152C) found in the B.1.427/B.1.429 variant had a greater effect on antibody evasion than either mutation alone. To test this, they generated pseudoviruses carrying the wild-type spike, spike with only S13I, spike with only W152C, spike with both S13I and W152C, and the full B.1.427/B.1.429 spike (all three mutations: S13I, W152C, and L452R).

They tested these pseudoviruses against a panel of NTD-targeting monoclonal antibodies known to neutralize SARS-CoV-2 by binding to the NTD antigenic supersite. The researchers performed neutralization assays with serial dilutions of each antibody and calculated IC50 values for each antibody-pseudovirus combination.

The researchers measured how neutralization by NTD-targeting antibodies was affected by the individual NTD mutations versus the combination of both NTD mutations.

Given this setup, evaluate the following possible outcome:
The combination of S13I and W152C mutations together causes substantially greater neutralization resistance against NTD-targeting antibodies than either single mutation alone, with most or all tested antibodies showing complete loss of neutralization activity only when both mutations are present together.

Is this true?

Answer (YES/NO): NO